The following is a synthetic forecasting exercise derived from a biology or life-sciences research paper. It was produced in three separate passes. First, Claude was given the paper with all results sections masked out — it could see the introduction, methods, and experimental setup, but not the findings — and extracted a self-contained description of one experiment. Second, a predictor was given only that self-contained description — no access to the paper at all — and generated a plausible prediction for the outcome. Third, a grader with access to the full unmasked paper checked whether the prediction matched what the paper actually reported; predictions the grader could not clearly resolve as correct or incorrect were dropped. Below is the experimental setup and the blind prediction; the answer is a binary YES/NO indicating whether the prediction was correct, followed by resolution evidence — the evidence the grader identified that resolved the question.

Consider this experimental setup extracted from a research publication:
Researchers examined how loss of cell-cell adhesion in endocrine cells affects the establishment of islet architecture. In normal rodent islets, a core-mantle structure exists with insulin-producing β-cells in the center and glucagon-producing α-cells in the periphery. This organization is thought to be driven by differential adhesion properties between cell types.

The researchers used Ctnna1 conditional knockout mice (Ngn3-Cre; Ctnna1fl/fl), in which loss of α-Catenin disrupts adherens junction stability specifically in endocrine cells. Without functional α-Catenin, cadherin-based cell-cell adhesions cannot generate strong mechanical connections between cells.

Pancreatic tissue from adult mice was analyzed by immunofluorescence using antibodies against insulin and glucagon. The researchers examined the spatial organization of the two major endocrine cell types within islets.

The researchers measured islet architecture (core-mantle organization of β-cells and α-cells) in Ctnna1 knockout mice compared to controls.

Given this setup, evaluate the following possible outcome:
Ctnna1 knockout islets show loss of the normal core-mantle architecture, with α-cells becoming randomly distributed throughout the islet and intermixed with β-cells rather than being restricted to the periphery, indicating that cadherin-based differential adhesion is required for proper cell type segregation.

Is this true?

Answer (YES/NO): NO